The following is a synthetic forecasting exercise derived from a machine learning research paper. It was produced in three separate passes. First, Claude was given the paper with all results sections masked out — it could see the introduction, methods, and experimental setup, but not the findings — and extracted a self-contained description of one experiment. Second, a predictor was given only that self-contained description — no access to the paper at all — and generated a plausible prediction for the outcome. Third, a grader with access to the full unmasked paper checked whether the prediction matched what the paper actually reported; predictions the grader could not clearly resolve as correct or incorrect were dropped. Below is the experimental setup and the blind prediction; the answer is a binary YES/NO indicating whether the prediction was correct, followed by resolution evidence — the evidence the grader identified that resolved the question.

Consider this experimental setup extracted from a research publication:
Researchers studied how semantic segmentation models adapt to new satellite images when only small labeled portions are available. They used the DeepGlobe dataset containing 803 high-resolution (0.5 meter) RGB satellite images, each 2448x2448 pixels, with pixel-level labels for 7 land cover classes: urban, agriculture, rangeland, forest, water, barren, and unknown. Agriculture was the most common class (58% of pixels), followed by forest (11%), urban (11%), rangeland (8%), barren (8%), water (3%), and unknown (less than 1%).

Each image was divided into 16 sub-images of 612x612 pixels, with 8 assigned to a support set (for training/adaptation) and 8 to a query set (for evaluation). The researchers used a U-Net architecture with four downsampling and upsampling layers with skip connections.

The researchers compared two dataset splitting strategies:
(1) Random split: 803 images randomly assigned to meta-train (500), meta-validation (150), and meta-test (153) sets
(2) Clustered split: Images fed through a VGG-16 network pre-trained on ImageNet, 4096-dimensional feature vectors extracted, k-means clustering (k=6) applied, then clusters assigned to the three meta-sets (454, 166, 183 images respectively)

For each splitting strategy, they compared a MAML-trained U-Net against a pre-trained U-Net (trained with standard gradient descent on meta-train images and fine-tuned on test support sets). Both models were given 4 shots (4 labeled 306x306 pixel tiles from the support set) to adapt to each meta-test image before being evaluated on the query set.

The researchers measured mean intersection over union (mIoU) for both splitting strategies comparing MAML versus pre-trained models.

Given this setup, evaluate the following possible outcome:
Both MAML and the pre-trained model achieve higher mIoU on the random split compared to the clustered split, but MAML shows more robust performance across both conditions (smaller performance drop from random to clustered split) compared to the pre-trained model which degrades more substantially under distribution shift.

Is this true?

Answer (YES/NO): YES